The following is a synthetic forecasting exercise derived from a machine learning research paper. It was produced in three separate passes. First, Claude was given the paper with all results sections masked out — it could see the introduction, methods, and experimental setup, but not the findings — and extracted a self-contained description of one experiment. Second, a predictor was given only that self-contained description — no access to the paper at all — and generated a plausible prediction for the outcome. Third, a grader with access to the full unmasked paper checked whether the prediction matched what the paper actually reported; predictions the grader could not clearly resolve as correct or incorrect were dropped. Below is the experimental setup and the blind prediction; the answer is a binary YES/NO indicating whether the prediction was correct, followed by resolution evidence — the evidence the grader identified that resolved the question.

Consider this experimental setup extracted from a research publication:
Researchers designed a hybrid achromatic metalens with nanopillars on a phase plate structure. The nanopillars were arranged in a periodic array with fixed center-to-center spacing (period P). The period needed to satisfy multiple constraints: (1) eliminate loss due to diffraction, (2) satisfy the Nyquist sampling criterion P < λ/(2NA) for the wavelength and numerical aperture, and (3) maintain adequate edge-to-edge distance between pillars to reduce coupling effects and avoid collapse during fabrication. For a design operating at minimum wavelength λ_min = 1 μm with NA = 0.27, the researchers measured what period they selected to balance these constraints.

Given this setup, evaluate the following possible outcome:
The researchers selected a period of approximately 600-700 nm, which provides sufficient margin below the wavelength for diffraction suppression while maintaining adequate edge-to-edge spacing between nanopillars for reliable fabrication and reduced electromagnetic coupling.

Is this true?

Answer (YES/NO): NO